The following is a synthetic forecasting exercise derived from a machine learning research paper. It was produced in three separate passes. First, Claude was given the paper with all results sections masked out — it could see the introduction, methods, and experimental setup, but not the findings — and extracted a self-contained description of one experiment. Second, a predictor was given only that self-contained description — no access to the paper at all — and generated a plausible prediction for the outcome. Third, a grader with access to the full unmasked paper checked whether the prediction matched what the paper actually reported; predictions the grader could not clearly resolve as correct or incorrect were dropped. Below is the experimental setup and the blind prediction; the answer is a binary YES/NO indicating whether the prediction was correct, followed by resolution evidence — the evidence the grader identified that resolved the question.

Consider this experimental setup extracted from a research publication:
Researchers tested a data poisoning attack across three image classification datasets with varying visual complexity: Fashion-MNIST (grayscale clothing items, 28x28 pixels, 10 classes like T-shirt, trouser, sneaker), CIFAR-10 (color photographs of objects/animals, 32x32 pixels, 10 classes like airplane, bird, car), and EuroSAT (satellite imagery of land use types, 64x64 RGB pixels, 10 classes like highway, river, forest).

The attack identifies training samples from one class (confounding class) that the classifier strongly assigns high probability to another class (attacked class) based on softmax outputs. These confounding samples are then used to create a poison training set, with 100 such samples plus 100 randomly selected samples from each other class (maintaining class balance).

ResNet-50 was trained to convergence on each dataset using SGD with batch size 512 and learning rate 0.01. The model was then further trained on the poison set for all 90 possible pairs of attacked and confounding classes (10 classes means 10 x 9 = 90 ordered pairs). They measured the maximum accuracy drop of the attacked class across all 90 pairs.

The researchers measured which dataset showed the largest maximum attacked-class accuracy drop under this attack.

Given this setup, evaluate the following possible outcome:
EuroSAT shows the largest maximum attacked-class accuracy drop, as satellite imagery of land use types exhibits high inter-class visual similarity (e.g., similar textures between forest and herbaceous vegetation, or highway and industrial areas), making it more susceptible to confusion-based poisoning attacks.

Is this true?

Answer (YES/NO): NO